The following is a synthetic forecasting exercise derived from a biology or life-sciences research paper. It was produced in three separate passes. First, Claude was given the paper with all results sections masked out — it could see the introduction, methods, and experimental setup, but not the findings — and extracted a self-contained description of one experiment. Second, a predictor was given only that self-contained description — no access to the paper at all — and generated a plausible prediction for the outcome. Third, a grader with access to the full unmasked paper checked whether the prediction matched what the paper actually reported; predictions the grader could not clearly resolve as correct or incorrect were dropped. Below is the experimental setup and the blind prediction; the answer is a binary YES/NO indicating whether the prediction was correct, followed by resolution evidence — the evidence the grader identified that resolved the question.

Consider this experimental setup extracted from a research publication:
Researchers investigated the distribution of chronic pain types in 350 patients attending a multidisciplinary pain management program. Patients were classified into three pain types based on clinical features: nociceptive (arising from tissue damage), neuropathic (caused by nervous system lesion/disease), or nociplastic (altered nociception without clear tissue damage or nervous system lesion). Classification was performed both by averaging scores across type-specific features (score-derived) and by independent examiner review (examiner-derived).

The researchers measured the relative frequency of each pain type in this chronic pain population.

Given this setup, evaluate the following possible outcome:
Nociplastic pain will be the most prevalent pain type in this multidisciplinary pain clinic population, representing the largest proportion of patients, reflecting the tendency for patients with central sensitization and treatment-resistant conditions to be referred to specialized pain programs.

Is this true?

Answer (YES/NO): YES